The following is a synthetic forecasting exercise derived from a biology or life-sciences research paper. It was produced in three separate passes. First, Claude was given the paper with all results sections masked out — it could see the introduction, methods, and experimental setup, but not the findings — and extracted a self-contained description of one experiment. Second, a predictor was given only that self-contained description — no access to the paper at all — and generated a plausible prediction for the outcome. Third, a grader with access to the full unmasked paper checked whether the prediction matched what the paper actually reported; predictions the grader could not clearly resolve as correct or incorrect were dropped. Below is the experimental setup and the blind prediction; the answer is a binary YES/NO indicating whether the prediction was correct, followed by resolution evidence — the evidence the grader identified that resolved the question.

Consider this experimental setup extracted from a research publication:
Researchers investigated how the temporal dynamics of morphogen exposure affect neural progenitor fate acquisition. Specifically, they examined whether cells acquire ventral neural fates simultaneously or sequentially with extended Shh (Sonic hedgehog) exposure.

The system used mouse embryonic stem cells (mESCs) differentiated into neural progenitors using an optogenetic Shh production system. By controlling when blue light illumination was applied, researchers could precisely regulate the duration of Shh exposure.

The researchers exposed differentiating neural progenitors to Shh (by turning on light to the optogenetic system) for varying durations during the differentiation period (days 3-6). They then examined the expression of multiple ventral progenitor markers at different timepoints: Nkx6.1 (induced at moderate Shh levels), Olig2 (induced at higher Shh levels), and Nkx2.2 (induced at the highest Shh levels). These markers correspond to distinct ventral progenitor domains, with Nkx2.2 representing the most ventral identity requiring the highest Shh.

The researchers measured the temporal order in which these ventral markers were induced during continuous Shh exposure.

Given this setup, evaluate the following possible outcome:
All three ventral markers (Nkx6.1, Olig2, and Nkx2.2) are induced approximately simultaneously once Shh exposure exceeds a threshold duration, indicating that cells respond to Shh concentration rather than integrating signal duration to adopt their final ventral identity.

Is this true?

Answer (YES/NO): NO